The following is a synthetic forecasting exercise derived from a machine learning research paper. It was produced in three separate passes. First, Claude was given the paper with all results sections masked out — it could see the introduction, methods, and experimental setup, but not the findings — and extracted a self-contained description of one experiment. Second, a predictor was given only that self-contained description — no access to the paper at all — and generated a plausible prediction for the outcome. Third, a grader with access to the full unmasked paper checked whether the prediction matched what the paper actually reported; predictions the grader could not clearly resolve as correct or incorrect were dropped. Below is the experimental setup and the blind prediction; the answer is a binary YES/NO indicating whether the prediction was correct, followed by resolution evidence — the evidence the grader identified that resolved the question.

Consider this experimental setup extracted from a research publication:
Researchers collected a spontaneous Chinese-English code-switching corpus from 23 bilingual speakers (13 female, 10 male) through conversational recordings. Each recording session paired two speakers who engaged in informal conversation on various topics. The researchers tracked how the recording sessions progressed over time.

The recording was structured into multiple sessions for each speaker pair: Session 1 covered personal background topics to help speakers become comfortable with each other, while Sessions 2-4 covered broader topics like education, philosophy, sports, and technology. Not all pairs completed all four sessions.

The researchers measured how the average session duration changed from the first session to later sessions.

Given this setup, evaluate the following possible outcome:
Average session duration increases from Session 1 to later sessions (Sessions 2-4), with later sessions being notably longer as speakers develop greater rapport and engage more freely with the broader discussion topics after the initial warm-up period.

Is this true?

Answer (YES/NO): YES